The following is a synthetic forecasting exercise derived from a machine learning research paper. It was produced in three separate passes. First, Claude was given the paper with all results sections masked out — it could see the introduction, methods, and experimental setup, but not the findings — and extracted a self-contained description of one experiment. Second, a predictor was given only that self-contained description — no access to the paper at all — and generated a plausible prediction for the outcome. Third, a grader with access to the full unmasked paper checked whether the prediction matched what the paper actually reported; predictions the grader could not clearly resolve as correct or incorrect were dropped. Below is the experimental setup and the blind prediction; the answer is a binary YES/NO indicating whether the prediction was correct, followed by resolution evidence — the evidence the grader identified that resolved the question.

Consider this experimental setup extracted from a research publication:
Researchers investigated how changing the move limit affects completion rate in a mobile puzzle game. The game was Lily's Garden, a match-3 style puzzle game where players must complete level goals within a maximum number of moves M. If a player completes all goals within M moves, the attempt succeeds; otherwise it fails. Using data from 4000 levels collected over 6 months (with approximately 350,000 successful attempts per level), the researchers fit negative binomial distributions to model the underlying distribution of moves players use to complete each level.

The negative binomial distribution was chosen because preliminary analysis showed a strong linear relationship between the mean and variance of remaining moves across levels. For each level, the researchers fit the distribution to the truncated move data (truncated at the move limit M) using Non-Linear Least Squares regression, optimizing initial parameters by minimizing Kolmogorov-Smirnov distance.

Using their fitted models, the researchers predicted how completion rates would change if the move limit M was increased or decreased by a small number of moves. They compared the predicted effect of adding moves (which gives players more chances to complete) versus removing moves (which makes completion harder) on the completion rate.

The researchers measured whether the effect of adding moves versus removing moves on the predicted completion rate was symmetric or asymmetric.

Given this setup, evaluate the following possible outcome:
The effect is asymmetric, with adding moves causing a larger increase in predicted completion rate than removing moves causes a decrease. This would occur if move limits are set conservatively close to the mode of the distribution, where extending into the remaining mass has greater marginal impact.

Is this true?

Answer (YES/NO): NO